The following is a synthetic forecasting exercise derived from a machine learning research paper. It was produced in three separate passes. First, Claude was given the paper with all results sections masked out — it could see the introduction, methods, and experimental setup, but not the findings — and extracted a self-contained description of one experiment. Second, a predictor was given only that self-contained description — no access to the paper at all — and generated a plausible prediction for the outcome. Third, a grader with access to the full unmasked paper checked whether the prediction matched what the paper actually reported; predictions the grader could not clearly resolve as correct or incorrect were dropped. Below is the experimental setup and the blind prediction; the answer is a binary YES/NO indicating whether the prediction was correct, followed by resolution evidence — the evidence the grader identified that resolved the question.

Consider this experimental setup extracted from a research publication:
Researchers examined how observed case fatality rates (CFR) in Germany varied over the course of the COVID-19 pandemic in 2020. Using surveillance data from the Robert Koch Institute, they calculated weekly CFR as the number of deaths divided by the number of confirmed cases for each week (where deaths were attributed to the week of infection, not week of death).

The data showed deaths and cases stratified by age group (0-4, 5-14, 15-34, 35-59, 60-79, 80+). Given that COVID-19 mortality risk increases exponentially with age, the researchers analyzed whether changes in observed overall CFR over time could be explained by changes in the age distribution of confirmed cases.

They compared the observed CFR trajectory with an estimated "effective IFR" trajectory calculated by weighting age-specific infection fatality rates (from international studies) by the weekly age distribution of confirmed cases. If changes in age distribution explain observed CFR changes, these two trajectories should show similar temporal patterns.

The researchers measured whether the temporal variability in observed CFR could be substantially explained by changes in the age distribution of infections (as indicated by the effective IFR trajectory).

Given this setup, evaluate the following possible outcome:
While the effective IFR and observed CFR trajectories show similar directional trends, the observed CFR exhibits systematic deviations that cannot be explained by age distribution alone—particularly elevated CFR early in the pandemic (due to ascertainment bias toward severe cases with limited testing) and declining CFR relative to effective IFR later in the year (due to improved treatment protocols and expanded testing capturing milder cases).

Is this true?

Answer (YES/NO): YES